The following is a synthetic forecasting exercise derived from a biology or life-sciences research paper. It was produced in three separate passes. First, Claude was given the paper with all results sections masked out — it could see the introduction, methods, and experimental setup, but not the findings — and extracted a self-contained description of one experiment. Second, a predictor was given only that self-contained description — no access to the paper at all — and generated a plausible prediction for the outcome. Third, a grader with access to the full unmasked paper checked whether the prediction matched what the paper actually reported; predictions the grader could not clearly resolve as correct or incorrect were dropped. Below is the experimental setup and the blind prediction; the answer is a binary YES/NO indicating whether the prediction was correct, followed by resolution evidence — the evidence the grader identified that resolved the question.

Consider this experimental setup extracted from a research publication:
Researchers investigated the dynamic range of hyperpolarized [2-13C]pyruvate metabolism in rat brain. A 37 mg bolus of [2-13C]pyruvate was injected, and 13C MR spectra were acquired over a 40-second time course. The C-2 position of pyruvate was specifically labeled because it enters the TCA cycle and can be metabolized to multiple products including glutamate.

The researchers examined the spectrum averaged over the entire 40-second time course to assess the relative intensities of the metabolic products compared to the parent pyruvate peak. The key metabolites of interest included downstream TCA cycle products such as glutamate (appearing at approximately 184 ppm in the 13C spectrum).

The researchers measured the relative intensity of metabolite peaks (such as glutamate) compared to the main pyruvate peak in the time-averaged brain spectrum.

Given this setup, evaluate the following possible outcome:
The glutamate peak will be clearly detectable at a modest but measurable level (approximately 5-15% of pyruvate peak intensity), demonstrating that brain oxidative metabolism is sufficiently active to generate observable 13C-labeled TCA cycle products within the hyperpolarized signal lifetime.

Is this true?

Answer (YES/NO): NO